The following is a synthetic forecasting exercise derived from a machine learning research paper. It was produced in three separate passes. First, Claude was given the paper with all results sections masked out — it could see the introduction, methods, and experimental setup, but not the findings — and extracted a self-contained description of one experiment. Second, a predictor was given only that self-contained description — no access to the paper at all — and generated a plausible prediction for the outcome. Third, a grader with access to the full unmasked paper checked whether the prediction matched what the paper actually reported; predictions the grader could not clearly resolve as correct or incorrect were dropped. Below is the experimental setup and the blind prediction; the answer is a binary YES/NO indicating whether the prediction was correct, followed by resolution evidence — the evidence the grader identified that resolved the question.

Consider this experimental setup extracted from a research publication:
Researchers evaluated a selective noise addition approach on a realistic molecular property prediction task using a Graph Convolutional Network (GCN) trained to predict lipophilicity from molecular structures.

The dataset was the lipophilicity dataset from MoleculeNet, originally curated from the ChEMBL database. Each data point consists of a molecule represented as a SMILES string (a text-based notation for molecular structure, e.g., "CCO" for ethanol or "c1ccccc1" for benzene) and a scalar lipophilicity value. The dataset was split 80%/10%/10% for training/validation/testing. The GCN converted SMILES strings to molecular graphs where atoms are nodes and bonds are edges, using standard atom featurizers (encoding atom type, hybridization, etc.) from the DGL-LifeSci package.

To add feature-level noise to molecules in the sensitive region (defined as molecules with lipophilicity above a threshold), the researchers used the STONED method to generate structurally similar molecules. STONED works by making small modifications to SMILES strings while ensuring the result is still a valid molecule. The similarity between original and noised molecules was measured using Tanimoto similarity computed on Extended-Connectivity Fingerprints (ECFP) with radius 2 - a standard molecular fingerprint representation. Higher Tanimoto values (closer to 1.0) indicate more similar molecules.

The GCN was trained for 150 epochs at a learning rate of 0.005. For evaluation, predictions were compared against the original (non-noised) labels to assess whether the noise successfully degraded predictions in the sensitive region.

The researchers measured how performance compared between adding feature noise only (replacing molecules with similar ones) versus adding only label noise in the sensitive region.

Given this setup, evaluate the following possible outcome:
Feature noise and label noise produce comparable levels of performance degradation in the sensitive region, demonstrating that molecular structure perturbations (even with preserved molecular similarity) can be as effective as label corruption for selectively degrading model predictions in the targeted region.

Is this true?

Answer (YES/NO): NO